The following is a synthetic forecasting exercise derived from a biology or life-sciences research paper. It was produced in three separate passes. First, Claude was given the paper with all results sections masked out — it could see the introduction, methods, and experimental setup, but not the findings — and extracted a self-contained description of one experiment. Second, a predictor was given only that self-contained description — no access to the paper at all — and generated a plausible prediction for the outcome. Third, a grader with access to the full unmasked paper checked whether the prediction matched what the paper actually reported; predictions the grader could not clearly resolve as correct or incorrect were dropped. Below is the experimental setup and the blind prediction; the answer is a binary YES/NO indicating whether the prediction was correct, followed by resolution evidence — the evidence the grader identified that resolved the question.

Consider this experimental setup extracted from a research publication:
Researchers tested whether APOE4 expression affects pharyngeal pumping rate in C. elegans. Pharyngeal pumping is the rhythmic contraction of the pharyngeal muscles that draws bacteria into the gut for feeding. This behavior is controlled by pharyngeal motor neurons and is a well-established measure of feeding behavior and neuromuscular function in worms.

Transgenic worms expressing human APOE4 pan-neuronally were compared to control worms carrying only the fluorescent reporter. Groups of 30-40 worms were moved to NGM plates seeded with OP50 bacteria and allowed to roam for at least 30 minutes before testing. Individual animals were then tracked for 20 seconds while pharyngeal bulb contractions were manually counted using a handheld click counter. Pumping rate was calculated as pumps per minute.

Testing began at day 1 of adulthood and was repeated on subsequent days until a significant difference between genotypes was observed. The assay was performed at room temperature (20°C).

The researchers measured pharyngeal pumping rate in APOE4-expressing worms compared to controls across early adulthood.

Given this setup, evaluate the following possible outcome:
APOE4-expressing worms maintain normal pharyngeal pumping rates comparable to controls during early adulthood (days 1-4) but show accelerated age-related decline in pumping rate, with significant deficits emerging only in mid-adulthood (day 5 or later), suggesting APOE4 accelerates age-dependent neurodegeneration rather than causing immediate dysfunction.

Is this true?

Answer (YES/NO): NO